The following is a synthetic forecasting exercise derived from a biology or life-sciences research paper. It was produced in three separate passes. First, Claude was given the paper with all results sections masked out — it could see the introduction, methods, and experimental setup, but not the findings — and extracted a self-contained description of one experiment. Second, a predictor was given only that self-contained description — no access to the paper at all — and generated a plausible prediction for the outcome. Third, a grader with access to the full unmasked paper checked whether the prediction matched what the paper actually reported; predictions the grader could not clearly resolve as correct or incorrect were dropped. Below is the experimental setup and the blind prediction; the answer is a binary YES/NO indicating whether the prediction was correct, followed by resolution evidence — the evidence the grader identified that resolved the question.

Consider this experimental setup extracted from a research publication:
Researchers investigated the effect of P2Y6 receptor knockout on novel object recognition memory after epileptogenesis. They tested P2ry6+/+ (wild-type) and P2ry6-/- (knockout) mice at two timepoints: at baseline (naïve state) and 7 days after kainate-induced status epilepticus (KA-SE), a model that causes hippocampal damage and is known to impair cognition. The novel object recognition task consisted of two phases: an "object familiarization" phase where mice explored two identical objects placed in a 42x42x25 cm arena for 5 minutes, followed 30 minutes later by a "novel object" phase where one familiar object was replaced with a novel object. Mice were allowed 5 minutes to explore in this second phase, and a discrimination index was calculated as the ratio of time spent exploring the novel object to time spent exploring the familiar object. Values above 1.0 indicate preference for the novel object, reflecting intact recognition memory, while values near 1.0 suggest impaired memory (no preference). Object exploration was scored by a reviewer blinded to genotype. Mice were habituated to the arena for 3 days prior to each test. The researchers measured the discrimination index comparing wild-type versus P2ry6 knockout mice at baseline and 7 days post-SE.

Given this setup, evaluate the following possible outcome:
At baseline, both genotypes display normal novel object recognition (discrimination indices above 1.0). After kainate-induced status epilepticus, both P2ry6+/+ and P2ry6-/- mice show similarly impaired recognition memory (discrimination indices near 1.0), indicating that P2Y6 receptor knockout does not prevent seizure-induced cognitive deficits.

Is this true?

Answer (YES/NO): NO